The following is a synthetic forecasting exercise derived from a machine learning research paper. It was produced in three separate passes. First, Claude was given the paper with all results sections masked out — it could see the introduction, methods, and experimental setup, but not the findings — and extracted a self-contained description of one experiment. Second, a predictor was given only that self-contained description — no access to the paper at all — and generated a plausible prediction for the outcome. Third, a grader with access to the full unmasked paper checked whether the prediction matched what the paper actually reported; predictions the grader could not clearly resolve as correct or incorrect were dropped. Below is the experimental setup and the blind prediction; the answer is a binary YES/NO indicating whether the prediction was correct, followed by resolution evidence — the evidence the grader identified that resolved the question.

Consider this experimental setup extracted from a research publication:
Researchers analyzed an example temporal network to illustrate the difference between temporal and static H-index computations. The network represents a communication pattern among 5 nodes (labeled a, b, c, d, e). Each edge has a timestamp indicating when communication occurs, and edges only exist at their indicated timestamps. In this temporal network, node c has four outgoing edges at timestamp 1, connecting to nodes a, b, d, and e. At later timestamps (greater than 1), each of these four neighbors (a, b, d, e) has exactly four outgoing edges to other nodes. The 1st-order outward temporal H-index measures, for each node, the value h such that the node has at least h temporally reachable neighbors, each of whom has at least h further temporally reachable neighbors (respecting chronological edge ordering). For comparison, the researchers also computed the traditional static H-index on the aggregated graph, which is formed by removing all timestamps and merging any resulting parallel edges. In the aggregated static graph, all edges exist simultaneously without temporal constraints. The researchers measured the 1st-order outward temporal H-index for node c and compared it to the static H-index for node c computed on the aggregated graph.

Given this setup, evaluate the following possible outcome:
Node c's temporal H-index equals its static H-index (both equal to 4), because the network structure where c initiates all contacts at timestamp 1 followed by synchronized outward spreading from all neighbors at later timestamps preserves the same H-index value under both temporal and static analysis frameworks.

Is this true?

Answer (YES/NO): NO